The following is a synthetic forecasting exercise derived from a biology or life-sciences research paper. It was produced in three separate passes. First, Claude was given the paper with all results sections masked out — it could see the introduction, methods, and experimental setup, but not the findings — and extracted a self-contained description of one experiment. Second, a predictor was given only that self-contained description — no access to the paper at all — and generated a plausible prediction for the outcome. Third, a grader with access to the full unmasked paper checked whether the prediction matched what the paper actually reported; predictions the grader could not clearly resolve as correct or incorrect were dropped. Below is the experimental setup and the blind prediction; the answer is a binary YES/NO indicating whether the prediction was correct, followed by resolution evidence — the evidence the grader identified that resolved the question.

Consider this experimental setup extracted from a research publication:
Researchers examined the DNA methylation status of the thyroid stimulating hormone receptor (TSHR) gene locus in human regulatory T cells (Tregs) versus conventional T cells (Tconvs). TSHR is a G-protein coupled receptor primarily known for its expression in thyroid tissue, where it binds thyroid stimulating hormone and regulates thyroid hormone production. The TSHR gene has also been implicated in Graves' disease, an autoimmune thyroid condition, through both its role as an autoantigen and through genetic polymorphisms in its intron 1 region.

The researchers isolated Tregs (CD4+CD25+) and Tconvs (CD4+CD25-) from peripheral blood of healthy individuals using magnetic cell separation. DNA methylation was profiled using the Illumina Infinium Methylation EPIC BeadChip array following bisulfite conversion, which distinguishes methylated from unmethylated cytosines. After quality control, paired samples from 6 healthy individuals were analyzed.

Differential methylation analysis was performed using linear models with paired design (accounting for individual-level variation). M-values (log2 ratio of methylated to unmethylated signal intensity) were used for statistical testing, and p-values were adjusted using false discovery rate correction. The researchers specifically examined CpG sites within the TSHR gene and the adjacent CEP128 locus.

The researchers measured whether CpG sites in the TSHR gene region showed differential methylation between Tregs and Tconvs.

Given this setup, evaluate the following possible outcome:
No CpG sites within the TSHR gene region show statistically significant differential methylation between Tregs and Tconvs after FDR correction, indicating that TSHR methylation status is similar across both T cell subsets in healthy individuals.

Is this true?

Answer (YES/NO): NO